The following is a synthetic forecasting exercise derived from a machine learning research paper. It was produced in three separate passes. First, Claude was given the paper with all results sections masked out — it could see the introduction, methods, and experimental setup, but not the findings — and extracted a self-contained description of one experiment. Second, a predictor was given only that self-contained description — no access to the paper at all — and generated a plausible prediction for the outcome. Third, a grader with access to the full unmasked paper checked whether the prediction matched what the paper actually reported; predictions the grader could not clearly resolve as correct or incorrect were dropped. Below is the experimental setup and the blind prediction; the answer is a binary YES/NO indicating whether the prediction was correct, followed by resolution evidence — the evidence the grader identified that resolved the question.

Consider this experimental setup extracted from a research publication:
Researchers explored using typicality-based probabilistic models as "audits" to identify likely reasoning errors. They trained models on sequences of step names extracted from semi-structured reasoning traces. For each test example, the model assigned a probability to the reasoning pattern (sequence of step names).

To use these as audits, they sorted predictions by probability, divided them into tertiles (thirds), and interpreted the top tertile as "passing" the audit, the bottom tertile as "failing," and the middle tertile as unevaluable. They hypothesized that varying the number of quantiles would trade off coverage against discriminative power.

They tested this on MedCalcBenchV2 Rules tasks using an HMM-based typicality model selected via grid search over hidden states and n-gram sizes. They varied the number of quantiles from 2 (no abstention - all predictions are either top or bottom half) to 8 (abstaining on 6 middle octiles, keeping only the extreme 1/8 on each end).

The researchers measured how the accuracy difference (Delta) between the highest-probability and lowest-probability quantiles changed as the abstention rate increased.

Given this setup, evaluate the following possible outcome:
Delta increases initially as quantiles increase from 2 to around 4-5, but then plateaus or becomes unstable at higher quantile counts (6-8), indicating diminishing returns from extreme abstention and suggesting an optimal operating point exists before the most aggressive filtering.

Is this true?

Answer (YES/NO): NO